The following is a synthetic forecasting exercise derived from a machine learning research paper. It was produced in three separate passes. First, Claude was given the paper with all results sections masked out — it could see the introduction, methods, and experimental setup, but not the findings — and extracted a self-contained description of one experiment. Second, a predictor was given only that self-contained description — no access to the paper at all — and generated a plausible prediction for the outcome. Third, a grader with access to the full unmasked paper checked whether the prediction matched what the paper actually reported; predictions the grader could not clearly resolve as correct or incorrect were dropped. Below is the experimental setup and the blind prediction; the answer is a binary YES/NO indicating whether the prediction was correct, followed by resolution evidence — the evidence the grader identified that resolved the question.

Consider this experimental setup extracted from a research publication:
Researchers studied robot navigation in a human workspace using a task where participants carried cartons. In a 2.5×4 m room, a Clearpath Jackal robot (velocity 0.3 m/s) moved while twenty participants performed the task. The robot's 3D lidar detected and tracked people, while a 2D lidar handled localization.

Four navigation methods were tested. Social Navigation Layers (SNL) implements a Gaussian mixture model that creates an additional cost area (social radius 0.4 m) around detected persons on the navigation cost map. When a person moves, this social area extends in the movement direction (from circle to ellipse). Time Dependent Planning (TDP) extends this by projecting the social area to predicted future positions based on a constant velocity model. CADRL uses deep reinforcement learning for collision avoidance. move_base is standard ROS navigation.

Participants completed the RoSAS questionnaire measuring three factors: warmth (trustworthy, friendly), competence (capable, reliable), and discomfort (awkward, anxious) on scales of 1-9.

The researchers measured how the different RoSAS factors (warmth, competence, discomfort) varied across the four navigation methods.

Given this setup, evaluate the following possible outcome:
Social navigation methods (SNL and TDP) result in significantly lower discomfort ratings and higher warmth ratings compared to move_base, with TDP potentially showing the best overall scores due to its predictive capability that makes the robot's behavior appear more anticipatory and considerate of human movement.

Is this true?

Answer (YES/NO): NO